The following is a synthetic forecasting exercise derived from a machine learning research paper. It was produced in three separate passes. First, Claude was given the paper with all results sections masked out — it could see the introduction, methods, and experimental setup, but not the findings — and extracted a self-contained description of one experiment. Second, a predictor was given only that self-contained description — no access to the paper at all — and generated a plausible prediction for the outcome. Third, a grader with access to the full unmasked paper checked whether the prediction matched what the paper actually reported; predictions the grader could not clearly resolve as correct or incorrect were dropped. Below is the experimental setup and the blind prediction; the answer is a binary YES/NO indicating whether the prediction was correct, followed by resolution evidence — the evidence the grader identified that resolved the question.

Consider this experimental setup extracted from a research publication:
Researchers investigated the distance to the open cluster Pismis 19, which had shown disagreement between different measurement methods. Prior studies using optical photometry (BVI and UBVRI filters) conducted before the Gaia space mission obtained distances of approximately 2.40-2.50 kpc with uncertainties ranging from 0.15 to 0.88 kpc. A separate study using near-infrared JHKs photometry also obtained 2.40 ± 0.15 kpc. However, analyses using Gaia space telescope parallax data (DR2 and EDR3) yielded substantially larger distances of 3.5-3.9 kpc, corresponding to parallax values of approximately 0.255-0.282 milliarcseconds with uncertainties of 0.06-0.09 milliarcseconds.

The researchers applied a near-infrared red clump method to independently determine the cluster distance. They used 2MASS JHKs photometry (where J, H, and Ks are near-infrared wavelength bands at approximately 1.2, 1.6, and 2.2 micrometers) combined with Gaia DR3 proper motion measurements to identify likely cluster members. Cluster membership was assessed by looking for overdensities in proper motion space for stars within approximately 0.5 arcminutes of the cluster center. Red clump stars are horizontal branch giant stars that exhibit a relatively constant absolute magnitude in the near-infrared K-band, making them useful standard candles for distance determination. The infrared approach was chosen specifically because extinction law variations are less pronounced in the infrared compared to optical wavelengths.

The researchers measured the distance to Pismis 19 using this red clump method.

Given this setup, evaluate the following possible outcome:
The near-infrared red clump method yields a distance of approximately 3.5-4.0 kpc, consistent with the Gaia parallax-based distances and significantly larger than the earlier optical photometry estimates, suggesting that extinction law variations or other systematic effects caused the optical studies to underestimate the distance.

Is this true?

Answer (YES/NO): NO